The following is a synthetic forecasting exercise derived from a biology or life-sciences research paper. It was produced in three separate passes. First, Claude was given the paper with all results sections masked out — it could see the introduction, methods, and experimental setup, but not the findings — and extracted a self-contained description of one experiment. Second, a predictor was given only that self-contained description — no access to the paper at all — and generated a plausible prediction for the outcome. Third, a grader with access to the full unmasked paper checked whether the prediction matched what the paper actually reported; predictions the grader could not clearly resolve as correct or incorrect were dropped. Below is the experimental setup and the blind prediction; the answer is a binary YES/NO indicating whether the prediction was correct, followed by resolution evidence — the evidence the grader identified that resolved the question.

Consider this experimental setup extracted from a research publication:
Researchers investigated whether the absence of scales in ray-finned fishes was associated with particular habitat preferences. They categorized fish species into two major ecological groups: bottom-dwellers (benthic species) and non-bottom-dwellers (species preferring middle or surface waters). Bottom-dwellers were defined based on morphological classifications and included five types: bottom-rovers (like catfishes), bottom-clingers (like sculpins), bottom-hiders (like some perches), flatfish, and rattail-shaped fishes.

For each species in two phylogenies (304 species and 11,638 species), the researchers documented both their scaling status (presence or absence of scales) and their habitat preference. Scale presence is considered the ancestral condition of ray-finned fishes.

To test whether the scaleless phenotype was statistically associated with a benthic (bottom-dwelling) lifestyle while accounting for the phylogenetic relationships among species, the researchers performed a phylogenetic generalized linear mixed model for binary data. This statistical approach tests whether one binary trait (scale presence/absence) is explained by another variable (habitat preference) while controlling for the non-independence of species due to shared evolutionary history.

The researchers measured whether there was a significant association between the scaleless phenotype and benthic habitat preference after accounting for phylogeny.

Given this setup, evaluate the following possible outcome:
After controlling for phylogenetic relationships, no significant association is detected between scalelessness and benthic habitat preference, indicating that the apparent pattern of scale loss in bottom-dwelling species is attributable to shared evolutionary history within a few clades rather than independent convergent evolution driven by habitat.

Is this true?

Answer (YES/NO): NO